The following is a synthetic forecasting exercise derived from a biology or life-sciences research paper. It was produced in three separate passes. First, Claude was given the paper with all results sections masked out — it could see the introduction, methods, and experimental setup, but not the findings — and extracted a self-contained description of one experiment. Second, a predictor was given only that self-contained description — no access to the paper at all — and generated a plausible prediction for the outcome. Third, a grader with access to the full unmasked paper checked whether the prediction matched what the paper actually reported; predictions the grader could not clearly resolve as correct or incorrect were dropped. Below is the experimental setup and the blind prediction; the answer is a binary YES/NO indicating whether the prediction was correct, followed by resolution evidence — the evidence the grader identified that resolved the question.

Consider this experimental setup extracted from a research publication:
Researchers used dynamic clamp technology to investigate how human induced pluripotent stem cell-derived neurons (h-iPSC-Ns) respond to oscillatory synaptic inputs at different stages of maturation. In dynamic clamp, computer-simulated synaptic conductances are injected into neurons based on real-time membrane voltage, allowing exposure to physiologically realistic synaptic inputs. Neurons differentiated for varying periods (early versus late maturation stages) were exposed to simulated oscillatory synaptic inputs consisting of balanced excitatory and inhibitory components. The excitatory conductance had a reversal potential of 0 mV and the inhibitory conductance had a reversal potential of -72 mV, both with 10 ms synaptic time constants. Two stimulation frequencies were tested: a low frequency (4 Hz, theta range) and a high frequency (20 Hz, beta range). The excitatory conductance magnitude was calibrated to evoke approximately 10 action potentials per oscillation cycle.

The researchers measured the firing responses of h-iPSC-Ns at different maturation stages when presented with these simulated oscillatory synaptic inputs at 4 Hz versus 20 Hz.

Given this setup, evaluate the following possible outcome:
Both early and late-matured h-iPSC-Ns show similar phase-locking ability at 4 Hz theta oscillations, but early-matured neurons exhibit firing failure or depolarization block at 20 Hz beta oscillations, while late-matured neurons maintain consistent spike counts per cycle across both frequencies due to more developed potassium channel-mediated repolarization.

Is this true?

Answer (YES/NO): NO